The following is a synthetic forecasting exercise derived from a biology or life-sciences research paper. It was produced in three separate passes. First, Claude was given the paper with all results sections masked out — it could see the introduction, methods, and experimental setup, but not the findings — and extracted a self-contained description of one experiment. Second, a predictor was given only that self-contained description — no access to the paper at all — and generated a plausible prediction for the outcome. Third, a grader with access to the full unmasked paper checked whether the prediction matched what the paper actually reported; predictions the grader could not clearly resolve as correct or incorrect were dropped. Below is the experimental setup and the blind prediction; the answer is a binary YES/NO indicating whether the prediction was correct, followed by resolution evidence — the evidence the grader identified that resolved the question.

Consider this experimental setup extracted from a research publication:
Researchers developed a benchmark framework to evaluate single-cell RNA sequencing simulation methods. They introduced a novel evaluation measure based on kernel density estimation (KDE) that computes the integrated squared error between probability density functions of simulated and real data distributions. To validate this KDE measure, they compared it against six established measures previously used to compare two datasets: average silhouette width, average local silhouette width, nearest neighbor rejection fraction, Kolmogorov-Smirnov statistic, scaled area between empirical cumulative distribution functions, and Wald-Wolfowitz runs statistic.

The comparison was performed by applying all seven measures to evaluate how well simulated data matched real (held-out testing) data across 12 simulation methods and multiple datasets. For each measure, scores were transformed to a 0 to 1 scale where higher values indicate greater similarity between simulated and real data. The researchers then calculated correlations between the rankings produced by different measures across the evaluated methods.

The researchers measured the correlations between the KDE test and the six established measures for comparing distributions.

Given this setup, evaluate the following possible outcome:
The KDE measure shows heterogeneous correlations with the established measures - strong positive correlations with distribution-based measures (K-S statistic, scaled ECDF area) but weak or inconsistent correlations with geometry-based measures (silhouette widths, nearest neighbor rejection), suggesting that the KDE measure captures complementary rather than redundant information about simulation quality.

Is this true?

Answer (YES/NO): NO